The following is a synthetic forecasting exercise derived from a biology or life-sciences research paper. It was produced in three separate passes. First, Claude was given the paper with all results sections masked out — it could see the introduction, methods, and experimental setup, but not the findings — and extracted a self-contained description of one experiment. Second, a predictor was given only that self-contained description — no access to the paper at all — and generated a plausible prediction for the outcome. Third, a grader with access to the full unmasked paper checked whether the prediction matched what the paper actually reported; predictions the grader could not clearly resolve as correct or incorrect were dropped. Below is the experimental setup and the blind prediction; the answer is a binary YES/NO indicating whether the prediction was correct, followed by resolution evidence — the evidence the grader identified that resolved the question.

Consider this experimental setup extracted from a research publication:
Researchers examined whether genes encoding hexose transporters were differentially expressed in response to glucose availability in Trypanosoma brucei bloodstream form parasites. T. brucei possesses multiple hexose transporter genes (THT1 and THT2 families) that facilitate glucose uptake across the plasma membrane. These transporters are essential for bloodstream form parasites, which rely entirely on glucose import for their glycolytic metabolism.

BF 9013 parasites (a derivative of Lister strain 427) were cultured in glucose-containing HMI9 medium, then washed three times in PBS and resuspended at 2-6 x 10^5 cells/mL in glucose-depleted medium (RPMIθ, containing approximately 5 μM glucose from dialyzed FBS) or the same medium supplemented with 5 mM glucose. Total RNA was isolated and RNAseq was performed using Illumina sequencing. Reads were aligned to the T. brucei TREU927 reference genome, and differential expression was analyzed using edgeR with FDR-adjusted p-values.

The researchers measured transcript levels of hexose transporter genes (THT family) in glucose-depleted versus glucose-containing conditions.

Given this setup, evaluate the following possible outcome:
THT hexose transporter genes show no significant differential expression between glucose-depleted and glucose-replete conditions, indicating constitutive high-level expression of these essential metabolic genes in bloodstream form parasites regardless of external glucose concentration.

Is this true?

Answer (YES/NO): NO